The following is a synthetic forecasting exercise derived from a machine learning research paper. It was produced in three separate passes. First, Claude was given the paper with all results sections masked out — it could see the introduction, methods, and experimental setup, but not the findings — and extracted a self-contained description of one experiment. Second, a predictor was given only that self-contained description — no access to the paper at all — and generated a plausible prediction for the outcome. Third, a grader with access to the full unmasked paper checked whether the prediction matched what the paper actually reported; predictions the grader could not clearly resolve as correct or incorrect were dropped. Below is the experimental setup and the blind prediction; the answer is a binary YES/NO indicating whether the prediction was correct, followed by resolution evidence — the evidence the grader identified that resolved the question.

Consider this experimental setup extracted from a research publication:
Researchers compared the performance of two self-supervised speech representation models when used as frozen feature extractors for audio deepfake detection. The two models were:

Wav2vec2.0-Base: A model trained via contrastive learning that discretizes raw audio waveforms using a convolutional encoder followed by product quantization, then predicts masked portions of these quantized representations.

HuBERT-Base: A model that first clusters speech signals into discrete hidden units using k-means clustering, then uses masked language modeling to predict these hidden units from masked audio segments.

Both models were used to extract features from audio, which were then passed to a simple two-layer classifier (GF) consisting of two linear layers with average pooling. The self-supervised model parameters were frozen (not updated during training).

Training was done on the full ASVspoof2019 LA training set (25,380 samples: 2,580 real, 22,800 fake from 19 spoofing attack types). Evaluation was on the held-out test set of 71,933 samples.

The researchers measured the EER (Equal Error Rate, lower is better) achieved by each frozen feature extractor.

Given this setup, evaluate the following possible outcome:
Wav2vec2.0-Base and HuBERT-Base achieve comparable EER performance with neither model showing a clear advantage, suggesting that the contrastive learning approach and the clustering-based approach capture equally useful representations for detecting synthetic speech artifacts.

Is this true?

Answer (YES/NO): NO